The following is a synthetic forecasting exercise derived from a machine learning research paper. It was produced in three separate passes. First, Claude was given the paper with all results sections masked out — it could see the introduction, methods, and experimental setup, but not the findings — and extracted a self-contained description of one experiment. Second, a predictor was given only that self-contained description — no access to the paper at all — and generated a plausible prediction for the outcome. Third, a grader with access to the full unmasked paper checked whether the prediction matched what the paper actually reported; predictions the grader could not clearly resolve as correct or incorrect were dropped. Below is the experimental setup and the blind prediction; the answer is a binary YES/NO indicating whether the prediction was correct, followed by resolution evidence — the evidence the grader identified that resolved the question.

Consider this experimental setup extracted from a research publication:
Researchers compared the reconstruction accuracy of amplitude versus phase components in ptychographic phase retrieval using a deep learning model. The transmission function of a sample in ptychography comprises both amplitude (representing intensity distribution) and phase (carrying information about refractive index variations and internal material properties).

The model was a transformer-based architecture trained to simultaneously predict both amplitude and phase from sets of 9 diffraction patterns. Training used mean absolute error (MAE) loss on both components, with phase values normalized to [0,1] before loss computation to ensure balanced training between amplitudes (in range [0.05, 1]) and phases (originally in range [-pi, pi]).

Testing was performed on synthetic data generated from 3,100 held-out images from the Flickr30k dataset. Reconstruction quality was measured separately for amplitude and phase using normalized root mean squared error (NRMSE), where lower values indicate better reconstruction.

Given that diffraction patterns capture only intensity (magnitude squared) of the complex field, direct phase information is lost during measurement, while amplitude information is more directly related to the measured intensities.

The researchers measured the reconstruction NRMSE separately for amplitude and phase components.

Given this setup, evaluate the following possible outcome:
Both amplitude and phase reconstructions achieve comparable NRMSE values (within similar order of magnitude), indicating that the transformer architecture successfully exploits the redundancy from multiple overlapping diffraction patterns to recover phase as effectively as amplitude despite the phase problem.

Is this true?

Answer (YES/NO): NO